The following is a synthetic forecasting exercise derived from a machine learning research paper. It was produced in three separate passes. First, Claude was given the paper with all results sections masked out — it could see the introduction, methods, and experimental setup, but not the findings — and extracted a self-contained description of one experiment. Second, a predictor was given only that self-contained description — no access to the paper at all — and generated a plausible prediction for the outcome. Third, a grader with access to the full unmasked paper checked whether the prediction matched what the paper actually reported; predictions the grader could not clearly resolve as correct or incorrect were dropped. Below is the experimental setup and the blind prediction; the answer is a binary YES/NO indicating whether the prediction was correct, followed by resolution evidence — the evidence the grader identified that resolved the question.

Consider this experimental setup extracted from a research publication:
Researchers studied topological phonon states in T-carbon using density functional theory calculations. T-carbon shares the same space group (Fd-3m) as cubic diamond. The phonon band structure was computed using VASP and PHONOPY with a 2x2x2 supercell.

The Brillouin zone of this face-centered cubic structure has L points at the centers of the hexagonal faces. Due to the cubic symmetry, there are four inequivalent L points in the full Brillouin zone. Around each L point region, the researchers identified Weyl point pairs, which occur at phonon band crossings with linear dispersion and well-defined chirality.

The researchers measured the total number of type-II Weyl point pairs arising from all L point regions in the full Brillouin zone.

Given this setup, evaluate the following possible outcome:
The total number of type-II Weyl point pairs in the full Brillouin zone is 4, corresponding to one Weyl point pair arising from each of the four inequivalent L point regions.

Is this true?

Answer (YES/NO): NO